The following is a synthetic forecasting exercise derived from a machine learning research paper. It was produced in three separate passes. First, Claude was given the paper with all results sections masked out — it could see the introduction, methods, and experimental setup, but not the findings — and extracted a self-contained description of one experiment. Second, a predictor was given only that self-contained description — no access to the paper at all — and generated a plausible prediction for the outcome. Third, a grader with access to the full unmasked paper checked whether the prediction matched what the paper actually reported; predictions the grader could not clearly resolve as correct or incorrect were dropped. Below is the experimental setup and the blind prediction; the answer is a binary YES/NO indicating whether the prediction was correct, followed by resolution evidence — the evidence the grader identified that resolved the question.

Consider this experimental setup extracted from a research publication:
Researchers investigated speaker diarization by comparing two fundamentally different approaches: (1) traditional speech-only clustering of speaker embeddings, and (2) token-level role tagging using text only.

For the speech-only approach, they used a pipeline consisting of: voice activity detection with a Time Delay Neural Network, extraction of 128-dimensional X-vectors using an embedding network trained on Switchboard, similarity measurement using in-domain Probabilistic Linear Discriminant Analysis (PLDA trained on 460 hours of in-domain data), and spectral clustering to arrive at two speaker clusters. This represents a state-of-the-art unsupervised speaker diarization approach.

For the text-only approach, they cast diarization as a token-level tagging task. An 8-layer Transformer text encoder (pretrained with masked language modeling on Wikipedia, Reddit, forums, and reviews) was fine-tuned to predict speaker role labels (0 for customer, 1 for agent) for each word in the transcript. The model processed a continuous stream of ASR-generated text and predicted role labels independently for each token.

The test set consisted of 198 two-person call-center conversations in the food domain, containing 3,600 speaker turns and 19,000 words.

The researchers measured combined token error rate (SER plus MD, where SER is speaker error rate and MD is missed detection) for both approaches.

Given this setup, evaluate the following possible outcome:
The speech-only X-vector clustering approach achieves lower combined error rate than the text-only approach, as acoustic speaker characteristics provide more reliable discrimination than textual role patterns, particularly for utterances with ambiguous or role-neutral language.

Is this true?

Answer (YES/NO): YES